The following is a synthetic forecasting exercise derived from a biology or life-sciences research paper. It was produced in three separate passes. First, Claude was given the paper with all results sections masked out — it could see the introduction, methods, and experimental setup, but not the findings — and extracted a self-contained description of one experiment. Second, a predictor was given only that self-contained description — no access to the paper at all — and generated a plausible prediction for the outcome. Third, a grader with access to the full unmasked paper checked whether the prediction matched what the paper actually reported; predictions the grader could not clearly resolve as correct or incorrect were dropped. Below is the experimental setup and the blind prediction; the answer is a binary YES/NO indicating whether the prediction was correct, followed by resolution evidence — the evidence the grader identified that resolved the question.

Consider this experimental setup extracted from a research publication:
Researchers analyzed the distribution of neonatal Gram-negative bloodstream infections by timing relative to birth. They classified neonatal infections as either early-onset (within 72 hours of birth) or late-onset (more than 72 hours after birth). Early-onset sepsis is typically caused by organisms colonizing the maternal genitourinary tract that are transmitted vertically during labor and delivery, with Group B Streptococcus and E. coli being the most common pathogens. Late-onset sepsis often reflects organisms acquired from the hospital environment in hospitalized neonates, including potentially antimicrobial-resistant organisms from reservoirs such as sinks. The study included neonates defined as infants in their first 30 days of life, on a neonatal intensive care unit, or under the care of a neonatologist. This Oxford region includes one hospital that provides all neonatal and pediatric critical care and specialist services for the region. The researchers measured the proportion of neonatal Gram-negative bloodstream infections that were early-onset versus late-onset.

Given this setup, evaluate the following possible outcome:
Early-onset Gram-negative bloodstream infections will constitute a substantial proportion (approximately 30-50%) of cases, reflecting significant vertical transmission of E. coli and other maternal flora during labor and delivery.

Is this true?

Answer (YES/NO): NO